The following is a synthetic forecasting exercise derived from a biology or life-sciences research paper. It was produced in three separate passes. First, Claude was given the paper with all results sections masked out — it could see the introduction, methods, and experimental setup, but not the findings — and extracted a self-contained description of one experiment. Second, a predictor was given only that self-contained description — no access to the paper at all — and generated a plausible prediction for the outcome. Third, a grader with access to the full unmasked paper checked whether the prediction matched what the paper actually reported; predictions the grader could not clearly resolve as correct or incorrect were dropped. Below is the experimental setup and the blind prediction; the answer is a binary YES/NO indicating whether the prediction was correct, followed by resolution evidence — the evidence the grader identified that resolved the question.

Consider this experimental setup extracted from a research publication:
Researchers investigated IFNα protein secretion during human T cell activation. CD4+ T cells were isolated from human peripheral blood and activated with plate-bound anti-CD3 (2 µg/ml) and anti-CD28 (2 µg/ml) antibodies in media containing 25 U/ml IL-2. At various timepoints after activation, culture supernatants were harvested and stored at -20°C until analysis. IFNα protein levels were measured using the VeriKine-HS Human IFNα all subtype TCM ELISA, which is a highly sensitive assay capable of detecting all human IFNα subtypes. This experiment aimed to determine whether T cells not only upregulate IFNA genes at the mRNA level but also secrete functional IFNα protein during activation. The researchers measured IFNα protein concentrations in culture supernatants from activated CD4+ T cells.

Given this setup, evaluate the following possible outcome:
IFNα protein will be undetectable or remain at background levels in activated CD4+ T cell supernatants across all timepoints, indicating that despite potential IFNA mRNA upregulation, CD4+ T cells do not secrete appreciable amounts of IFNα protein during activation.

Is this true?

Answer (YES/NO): NO